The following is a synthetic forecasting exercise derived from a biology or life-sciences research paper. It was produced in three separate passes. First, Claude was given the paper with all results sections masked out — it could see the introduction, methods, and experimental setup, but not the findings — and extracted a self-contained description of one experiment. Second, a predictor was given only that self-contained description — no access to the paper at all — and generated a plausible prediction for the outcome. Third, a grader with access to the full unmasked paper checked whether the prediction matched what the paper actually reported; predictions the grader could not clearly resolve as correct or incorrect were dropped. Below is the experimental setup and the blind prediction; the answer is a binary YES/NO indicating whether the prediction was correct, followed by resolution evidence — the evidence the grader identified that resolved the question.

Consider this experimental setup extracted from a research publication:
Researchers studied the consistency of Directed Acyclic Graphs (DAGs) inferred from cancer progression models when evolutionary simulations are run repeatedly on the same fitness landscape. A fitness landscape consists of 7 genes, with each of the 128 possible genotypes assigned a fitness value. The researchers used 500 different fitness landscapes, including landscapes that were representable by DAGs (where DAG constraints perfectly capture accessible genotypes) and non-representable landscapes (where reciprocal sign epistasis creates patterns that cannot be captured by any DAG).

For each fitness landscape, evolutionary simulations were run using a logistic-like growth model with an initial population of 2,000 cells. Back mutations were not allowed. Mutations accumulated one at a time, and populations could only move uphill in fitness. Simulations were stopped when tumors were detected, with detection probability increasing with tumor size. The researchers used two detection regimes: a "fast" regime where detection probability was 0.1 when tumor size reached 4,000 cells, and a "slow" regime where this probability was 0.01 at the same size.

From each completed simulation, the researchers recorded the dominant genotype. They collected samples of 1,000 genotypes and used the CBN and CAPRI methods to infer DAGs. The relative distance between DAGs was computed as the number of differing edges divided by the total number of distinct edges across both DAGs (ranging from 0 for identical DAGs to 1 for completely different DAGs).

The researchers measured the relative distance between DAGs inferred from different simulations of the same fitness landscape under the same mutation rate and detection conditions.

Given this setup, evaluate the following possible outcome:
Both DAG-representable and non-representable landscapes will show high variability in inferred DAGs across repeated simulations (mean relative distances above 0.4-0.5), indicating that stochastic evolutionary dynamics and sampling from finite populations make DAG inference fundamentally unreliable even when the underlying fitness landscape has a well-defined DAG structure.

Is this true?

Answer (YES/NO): NO